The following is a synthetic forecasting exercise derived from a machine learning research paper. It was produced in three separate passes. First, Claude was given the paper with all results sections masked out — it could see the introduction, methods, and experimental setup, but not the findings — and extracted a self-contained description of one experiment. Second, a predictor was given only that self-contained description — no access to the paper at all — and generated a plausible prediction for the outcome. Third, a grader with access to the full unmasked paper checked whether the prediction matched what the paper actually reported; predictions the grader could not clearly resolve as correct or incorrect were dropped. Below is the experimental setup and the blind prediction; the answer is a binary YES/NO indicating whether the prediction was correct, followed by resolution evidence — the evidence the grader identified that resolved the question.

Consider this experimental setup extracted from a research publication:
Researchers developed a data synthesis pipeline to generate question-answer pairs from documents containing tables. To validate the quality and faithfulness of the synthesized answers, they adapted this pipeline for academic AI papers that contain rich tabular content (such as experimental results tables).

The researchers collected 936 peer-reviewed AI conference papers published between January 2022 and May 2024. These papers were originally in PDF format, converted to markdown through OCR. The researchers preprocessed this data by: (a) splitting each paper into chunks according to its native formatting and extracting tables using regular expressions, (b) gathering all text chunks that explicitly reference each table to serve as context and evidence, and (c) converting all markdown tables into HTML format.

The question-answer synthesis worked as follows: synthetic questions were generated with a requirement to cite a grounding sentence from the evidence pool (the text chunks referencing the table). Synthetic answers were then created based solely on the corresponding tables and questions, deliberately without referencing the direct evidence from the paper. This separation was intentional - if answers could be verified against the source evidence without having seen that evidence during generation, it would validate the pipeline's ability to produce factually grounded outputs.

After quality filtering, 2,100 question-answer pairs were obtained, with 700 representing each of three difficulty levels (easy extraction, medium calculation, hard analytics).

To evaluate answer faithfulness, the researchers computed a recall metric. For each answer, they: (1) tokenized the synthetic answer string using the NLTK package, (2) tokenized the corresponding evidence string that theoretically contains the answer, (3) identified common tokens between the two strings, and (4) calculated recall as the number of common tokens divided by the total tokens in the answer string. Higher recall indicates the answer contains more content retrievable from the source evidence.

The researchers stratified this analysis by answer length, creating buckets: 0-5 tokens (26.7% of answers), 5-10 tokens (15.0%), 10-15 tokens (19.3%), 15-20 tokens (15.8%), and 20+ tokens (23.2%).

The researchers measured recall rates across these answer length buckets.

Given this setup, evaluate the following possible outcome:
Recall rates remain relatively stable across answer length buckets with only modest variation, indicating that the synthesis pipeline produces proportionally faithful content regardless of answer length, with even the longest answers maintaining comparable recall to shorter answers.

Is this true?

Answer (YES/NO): NO